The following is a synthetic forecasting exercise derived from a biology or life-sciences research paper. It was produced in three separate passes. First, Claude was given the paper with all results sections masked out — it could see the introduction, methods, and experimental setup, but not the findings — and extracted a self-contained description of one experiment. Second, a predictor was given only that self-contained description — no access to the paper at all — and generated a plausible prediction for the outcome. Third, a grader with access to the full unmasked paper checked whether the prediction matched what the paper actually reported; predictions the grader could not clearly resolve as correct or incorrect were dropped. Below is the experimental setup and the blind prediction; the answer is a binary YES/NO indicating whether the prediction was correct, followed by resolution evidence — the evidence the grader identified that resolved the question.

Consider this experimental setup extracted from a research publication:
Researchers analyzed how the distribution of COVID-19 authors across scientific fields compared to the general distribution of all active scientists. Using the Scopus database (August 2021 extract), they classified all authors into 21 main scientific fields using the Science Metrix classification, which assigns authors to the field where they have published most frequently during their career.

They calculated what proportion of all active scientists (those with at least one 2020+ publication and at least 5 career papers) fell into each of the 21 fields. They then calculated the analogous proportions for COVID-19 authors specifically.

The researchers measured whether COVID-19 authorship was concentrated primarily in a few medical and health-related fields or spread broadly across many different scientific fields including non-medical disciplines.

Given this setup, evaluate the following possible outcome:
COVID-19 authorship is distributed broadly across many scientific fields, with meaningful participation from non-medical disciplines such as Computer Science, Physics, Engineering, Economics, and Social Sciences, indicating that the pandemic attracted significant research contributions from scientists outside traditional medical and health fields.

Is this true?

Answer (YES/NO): YES